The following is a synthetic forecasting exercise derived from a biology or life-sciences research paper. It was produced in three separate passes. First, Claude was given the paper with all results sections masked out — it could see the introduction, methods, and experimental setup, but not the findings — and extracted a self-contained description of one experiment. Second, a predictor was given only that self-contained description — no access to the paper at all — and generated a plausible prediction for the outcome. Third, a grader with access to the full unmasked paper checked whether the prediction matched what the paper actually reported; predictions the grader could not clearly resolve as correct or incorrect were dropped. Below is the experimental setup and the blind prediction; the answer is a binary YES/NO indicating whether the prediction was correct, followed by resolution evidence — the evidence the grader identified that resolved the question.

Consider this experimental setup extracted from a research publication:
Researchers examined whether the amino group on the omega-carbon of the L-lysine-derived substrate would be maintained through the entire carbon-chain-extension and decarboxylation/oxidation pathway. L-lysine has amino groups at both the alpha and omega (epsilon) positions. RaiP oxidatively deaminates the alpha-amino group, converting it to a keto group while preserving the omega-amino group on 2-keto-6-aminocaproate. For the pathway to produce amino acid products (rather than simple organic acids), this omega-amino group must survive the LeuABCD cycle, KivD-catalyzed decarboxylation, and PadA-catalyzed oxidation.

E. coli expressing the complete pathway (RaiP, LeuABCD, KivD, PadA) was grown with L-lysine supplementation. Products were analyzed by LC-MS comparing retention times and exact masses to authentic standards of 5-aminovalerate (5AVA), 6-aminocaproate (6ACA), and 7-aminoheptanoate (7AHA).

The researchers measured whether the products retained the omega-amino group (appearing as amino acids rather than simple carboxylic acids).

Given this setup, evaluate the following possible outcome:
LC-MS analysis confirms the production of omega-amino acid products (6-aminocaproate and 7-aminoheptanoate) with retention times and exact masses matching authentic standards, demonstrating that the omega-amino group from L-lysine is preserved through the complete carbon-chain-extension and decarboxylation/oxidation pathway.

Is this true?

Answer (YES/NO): YES